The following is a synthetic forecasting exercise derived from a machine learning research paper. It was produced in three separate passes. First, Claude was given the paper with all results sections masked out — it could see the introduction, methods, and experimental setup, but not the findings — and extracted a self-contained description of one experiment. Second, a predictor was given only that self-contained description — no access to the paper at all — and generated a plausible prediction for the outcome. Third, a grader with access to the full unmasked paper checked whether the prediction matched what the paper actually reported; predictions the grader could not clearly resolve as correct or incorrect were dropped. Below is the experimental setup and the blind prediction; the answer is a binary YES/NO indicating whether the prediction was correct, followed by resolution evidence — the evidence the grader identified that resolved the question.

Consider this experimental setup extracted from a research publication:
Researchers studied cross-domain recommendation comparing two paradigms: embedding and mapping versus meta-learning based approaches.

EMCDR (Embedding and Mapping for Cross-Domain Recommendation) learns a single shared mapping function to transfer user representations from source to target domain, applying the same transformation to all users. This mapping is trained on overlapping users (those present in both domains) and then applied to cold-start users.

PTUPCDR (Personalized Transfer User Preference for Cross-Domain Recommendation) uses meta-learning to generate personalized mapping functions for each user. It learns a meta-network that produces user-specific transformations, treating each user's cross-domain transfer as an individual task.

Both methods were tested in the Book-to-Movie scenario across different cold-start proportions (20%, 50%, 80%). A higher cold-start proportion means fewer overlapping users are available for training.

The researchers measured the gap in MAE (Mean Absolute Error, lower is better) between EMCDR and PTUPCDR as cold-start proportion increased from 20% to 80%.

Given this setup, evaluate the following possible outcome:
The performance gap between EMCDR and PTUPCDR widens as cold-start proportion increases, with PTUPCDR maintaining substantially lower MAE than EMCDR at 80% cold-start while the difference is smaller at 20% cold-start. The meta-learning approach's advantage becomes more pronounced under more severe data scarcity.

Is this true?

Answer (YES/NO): NO